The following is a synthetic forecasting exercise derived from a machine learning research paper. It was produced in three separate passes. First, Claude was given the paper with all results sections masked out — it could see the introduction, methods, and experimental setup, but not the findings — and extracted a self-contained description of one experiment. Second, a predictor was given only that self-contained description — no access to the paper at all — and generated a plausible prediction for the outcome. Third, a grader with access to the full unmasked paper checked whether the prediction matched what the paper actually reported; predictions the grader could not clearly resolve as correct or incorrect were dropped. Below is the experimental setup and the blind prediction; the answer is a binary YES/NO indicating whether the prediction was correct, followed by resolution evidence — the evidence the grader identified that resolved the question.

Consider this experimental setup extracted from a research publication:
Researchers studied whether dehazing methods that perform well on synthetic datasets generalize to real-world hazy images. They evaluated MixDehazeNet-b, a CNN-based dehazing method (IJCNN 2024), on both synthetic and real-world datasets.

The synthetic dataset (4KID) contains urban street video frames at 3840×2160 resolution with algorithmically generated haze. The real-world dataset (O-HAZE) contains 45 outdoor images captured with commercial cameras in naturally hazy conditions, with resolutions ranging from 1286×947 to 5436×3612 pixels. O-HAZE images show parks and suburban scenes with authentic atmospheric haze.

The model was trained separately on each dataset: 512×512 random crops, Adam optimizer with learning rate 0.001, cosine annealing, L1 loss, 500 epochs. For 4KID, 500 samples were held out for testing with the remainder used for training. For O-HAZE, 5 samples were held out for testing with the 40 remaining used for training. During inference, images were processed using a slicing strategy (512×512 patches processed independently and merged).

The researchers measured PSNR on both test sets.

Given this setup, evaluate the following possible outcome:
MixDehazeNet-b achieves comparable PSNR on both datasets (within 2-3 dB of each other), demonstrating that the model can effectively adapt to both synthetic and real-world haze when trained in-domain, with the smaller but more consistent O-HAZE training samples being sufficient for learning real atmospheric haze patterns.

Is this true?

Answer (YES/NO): YES